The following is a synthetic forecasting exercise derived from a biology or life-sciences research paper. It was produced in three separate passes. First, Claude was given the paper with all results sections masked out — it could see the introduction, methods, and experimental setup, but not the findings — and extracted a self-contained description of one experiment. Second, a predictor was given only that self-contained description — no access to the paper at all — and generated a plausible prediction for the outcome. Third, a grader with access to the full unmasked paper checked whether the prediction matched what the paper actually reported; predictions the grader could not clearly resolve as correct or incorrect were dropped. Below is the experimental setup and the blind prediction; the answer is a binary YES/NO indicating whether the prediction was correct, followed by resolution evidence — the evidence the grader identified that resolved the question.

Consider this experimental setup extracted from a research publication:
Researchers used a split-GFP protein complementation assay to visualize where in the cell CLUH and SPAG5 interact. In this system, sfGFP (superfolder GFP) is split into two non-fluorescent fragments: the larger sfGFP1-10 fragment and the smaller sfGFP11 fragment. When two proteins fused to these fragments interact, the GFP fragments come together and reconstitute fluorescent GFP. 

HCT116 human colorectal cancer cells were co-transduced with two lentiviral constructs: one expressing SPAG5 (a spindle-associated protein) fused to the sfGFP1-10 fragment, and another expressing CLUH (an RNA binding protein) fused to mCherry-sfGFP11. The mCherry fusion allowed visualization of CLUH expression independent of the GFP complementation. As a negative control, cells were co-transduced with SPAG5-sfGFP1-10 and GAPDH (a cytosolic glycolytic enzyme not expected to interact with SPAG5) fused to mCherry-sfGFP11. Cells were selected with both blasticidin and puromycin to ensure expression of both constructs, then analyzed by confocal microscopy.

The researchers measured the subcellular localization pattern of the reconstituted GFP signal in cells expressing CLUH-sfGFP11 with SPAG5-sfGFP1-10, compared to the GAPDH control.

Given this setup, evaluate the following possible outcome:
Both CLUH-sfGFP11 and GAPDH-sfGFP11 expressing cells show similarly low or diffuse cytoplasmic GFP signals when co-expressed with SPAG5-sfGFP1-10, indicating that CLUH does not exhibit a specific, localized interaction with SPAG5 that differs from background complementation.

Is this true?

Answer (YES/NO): NO